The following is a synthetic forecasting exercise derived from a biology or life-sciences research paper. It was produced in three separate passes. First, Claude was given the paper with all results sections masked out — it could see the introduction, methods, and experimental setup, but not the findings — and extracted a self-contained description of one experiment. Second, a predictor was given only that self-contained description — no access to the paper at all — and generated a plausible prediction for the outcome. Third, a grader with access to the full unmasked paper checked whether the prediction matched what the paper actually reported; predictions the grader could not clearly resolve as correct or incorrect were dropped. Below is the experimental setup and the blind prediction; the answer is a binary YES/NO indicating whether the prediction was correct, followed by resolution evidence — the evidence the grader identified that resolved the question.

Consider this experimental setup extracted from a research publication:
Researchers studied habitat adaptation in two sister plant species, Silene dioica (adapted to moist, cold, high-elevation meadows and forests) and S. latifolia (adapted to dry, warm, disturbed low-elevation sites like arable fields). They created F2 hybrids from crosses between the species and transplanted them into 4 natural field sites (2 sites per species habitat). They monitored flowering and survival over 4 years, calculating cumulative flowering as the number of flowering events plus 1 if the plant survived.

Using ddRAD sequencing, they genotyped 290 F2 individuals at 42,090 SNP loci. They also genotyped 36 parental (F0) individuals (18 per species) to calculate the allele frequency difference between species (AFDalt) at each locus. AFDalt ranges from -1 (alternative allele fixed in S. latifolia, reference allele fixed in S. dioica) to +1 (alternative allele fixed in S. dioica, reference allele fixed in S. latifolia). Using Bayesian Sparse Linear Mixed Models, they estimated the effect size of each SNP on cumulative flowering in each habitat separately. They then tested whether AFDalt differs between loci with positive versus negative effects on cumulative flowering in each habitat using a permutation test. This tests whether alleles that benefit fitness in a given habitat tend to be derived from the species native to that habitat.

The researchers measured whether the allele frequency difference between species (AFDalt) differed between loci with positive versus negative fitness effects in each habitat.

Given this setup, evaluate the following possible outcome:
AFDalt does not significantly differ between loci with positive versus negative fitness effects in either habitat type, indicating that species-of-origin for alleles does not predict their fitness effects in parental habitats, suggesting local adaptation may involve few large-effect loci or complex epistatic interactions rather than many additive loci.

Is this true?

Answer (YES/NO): NO